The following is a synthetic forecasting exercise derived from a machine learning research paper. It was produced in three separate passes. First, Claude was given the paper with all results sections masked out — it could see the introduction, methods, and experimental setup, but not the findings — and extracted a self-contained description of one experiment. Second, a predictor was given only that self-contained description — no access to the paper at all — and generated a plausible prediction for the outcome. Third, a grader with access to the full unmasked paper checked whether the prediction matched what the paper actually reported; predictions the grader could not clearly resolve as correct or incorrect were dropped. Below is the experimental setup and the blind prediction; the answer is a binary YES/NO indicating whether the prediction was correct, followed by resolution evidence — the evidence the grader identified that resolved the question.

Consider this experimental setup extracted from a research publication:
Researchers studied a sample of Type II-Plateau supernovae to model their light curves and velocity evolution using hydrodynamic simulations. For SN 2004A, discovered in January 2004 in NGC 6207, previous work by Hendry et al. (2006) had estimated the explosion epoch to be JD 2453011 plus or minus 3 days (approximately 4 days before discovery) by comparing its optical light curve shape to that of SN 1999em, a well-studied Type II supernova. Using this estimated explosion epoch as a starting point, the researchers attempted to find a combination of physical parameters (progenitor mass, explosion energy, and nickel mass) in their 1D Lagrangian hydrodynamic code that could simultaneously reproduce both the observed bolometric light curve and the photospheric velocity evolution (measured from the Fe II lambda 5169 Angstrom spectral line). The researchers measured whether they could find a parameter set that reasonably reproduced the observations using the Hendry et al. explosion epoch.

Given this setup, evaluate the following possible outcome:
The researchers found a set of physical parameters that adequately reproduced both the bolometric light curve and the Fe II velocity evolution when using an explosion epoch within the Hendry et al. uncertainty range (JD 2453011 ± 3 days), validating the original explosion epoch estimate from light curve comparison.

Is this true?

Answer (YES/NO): NO